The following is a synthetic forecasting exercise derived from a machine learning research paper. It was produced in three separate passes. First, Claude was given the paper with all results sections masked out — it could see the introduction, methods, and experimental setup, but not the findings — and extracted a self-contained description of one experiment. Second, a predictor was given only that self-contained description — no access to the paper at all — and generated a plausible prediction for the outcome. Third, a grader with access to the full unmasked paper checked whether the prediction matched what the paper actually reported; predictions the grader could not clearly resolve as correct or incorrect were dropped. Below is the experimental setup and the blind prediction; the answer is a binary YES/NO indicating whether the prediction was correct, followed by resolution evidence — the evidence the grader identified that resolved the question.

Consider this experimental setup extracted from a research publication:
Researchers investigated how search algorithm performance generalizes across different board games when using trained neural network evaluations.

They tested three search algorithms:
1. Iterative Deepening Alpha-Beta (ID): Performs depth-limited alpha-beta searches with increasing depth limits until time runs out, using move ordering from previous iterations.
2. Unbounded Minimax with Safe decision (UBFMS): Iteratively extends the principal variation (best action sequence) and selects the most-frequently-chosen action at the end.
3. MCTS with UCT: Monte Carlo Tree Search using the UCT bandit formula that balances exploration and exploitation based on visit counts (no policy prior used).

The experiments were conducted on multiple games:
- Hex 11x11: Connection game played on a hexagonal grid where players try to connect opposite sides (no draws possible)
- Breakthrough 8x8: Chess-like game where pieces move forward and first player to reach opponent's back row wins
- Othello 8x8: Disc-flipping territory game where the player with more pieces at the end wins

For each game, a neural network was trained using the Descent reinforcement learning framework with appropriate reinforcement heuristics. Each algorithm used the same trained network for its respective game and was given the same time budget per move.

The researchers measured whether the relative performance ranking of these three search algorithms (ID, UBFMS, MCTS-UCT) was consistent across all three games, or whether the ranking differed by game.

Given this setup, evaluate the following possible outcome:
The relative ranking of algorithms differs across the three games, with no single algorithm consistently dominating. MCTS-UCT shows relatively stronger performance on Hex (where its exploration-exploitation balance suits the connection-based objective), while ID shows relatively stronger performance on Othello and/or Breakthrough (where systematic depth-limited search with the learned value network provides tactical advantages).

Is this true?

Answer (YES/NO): NO